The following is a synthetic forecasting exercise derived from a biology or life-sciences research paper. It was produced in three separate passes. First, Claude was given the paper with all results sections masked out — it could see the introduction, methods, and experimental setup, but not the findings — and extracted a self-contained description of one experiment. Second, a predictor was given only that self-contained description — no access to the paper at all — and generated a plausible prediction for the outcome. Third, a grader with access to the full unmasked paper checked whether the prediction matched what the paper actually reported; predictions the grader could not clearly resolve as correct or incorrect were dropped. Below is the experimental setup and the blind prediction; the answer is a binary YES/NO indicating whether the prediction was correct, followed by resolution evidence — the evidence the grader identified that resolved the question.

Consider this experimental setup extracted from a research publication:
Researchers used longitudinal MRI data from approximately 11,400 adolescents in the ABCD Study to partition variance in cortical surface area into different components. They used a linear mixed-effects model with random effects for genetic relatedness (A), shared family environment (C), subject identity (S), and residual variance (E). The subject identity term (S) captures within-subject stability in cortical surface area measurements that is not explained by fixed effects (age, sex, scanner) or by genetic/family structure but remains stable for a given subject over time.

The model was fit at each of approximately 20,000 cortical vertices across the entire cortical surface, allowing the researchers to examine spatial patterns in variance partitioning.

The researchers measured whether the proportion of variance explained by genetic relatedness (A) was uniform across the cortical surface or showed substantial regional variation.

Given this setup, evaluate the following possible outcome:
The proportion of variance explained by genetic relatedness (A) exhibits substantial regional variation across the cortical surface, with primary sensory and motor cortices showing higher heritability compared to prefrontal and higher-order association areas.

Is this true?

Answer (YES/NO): NO